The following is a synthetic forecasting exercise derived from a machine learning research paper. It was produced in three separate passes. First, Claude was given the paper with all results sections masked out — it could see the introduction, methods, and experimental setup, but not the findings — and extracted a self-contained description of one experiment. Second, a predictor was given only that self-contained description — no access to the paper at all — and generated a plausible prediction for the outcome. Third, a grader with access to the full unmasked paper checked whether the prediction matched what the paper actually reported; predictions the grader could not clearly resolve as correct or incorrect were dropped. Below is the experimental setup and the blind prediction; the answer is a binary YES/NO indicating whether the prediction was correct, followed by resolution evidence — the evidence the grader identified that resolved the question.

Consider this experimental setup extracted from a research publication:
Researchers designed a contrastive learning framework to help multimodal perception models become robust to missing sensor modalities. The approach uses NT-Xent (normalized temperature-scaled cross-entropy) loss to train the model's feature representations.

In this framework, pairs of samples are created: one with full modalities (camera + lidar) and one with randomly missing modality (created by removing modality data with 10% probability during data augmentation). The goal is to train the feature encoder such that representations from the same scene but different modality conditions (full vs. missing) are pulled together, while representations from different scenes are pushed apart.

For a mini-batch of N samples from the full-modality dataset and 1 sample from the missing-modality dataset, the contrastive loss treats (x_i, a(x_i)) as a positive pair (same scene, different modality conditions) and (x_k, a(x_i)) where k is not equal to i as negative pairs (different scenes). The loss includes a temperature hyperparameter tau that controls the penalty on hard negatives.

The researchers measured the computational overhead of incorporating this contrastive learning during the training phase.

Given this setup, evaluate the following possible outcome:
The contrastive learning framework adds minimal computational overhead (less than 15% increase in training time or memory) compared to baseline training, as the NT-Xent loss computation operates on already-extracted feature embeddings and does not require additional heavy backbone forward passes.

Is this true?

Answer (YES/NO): NO